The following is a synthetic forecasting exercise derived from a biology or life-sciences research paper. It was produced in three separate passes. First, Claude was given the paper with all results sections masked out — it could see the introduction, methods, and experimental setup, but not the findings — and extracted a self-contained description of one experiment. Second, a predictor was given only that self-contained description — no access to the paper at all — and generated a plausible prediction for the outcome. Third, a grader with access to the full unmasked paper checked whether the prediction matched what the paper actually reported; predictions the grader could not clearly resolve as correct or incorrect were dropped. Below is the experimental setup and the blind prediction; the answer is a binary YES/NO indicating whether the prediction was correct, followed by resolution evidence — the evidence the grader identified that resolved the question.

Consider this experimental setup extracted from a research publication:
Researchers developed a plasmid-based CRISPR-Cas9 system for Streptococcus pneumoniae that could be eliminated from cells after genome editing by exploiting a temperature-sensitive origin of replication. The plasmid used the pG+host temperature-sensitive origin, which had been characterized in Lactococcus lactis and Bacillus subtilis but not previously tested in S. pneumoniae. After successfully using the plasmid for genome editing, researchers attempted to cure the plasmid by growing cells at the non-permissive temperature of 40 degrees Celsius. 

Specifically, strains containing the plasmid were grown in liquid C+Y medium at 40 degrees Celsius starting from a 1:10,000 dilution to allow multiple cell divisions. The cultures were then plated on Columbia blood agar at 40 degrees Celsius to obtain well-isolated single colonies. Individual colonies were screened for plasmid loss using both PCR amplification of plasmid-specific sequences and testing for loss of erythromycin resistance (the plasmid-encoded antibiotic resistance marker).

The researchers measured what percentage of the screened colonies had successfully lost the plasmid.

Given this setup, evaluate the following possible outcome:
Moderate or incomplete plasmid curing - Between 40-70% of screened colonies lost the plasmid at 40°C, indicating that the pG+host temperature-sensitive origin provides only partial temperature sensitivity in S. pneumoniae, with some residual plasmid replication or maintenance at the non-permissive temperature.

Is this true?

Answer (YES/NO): NO